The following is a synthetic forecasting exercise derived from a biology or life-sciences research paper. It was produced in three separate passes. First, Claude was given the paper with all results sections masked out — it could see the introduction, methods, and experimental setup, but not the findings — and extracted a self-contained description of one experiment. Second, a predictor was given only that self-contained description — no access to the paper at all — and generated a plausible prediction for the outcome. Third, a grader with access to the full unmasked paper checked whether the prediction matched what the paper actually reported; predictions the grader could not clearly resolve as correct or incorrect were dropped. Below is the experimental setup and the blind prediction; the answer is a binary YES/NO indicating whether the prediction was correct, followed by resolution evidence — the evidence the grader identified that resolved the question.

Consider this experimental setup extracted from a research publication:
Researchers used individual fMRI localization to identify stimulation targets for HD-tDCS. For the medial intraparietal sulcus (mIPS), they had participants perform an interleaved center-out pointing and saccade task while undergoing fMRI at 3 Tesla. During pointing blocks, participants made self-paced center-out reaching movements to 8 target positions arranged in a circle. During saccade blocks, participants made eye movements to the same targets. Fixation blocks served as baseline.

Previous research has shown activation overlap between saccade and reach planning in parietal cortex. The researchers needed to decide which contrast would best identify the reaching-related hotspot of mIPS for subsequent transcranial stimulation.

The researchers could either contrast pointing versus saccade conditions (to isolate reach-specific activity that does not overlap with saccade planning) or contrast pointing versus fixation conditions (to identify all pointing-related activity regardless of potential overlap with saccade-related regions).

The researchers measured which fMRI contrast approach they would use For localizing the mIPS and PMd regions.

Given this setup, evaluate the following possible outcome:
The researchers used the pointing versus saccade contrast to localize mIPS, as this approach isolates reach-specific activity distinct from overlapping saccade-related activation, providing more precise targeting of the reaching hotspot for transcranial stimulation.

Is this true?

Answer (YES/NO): NO